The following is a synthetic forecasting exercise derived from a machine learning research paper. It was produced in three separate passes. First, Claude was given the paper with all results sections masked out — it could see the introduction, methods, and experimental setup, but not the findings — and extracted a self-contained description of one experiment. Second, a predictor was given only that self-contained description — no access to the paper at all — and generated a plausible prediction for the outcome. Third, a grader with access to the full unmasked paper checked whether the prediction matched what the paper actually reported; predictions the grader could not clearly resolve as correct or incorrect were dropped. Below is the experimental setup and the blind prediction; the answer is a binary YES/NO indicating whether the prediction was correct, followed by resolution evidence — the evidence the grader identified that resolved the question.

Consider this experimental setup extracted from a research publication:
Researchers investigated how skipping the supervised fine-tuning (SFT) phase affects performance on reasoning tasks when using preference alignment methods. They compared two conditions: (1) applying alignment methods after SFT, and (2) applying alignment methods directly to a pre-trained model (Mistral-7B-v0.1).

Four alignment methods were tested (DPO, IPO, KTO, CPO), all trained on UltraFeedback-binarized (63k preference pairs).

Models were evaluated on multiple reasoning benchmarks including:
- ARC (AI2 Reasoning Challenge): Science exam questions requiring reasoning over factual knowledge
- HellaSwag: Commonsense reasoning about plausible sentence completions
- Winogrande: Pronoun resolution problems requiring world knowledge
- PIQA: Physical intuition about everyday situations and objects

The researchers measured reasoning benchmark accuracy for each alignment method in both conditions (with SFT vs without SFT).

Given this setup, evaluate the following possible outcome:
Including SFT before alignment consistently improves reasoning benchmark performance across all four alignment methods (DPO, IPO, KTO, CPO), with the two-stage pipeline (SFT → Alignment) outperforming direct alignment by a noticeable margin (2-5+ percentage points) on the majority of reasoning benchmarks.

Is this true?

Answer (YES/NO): NO